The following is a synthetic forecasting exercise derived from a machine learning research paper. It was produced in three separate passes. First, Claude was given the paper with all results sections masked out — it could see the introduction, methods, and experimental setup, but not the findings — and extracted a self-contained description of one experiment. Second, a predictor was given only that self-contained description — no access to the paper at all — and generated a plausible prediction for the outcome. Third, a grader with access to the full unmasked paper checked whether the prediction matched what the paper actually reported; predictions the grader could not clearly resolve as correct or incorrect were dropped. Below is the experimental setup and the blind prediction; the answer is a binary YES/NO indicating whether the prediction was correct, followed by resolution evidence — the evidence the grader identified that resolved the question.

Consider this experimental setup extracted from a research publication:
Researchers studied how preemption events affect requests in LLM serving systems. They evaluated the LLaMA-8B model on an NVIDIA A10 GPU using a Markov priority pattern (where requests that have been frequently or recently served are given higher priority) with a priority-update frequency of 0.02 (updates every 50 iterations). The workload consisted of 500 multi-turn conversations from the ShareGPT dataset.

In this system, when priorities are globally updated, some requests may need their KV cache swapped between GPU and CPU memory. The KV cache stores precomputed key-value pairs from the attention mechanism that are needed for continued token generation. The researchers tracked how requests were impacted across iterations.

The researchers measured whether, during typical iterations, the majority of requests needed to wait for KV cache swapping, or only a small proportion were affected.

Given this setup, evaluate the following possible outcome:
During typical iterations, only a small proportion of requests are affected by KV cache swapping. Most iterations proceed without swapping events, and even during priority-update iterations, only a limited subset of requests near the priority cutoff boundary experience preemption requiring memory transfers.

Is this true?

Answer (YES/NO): NO